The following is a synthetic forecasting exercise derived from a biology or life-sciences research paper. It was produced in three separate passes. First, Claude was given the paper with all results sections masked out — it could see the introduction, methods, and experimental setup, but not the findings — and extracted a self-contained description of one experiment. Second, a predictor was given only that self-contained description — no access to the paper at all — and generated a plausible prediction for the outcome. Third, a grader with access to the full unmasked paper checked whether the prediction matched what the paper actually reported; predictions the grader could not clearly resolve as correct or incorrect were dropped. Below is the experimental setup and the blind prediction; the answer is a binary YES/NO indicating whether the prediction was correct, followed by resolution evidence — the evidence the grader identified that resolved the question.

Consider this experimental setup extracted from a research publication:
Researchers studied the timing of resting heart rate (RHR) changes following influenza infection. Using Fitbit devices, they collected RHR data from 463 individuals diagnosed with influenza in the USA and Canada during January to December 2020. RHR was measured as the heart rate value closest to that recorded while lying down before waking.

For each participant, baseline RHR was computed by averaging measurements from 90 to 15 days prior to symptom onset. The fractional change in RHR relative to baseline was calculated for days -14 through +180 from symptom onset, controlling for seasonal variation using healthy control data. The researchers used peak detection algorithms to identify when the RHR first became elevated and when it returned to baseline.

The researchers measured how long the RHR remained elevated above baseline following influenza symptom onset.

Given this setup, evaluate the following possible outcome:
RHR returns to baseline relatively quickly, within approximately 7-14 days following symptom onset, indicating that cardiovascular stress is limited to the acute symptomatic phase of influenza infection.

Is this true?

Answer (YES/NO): NO